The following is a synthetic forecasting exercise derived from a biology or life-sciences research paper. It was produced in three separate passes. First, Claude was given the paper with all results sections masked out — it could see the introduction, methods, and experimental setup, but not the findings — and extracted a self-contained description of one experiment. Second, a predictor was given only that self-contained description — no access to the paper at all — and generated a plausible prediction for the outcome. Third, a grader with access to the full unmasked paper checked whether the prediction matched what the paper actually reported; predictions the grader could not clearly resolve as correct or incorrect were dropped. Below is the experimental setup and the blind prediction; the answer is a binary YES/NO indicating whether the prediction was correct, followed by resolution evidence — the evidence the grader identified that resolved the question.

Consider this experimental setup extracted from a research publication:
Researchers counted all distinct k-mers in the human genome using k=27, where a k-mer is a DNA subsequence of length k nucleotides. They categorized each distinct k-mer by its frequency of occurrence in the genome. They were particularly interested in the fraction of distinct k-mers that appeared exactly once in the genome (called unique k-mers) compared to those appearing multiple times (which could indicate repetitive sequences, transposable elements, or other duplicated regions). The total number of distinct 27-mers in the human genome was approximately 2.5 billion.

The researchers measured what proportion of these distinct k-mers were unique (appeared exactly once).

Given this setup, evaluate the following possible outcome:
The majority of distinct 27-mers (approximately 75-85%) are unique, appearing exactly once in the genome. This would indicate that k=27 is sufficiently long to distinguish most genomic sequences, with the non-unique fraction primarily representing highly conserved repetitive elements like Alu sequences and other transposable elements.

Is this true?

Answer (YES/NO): NO